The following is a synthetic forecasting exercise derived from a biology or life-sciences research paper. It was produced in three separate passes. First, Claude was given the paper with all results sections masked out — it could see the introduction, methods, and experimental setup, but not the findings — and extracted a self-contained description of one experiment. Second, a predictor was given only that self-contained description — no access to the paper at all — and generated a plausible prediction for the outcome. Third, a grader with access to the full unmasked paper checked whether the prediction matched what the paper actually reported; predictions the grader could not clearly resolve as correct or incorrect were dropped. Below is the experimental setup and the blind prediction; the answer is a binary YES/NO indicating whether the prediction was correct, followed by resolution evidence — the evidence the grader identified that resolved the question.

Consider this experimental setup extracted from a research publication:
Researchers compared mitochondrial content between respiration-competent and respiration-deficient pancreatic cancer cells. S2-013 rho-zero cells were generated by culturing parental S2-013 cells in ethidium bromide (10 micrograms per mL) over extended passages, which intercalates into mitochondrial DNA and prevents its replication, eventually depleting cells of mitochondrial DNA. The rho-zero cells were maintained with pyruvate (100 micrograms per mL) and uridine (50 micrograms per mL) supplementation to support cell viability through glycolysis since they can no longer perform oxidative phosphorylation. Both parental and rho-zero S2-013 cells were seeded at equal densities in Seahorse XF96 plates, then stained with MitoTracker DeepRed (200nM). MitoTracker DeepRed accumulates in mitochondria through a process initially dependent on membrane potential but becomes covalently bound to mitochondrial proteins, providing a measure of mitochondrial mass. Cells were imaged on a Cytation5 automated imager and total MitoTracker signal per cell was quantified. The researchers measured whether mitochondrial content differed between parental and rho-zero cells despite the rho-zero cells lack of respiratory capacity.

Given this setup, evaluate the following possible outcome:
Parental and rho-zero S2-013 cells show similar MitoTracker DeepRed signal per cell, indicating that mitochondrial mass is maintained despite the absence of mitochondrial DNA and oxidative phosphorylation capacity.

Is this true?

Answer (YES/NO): NO